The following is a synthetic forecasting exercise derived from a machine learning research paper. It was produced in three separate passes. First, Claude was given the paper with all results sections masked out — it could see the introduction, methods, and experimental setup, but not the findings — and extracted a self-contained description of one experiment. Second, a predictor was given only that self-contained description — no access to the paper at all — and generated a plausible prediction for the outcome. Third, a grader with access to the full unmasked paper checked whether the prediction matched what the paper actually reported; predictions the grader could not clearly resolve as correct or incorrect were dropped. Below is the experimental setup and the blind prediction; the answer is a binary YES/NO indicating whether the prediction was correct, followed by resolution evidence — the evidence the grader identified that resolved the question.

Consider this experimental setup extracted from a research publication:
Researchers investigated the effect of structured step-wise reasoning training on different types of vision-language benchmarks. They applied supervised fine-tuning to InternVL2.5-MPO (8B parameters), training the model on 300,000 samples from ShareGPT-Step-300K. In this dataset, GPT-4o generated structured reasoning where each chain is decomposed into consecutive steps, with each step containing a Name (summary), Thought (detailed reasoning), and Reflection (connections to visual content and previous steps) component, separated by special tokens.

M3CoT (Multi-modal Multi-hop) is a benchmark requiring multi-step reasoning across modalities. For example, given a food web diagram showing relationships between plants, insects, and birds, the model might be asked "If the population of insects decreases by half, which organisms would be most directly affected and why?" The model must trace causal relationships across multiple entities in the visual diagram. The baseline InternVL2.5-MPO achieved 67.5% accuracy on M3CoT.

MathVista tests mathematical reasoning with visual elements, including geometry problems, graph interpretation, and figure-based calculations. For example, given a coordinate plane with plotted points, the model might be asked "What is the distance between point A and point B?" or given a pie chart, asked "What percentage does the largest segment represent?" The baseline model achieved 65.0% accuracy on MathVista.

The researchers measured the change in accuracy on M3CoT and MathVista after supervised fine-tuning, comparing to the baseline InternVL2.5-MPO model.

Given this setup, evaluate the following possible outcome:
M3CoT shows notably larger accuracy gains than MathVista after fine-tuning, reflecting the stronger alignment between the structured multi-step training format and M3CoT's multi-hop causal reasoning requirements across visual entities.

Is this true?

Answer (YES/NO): YES